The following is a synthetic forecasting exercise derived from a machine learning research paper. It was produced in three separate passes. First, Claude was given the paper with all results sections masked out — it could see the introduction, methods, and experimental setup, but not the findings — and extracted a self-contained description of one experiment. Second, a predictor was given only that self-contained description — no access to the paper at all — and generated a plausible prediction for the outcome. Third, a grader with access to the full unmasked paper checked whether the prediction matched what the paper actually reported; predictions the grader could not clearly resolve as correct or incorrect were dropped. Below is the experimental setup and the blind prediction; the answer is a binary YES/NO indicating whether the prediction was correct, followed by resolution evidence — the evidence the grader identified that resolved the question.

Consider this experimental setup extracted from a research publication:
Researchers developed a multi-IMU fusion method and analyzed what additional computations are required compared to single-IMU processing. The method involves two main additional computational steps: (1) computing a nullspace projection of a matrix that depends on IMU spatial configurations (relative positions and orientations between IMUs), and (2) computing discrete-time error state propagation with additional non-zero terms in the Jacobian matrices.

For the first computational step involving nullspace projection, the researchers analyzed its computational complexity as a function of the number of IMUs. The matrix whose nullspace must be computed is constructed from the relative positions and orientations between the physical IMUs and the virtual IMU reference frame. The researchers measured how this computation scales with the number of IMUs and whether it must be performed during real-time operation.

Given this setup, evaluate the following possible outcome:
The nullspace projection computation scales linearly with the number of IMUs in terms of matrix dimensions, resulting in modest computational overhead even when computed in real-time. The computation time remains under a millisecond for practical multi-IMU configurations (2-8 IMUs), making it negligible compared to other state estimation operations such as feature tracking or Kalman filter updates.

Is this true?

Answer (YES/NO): NO